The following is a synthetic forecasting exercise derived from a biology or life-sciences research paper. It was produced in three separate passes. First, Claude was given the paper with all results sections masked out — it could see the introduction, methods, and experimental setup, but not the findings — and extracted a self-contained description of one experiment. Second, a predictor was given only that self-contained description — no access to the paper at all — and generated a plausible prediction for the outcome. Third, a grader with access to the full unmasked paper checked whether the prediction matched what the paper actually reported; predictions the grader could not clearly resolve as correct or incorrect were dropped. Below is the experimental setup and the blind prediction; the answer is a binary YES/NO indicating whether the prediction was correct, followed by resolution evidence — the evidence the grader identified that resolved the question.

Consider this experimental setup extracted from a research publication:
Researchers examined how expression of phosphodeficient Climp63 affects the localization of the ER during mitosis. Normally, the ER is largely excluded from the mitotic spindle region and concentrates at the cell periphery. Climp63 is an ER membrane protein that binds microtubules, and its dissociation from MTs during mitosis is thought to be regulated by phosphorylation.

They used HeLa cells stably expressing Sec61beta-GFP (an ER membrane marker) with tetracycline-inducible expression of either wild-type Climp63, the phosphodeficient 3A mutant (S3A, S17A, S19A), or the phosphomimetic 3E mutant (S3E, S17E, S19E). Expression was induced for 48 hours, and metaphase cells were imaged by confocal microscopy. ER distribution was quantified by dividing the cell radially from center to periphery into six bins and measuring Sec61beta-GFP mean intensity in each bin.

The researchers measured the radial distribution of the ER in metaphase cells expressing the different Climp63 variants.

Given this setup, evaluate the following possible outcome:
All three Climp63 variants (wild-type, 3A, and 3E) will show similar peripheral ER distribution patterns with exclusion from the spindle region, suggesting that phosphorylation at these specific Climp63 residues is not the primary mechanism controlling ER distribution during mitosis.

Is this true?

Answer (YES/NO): NO